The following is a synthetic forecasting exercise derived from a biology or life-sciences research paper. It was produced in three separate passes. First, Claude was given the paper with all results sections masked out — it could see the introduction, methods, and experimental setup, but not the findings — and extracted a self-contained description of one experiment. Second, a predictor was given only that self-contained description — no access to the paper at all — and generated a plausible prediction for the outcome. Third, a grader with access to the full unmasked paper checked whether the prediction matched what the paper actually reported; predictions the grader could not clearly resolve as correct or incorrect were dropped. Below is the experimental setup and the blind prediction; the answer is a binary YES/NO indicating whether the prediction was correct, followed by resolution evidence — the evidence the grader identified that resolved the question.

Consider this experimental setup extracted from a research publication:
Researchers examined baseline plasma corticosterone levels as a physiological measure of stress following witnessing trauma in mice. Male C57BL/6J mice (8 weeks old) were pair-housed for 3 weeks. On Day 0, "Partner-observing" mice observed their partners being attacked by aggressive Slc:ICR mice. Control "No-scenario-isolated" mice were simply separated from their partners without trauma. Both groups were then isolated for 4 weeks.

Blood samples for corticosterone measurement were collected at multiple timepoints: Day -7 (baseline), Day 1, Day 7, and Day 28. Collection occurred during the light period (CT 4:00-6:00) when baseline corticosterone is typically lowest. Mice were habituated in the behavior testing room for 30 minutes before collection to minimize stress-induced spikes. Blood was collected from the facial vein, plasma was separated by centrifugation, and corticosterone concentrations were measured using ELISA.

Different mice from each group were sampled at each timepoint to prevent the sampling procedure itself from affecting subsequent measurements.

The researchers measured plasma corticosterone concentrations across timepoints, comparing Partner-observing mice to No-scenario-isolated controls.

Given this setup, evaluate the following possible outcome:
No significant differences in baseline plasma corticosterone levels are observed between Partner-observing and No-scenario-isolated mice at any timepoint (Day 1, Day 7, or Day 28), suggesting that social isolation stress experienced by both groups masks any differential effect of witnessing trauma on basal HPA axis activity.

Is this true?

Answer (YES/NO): NO